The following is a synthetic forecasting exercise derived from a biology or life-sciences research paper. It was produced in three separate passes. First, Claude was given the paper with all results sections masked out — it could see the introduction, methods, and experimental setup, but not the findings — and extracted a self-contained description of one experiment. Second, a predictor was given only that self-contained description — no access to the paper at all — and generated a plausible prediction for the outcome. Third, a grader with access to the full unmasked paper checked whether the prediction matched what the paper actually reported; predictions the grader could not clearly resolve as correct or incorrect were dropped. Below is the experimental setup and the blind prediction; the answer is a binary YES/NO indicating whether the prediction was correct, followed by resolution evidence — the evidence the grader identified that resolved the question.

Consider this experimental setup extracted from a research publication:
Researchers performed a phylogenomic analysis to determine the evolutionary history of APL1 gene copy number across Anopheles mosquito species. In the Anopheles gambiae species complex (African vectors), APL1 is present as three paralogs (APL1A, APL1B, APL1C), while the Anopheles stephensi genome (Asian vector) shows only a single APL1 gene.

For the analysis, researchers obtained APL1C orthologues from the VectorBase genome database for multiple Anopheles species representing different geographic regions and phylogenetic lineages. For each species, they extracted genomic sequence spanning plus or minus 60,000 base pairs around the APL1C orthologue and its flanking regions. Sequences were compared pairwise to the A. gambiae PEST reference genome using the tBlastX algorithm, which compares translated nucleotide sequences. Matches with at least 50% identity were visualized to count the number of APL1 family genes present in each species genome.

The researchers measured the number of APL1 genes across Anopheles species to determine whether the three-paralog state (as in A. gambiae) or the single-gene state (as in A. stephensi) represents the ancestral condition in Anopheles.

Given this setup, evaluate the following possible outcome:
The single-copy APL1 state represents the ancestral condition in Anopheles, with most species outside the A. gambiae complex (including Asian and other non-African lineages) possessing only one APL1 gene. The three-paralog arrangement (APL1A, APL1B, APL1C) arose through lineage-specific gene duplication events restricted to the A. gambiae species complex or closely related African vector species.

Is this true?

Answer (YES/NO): NO